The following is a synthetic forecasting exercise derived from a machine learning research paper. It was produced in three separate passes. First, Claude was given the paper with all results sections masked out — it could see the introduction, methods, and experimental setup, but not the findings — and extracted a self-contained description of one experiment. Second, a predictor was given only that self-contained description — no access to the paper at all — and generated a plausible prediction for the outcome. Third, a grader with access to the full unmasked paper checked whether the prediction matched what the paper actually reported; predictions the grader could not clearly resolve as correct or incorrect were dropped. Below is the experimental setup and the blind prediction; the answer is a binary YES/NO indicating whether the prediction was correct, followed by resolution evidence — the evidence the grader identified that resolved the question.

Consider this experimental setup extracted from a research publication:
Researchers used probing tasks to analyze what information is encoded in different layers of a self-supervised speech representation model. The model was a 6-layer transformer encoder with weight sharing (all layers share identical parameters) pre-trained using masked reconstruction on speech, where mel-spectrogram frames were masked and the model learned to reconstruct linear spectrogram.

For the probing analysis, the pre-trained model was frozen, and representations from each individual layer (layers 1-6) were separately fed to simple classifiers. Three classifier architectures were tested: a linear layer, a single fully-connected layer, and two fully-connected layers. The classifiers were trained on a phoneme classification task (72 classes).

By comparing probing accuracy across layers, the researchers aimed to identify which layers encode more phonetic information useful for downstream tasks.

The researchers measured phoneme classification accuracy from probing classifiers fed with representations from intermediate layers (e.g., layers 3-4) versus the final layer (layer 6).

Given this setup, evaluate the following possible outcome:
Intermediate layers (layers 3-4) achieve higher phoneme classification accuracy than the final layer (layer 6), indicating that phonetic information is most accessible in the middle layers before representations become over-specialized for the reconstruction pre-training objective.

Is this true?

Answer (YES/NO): YES